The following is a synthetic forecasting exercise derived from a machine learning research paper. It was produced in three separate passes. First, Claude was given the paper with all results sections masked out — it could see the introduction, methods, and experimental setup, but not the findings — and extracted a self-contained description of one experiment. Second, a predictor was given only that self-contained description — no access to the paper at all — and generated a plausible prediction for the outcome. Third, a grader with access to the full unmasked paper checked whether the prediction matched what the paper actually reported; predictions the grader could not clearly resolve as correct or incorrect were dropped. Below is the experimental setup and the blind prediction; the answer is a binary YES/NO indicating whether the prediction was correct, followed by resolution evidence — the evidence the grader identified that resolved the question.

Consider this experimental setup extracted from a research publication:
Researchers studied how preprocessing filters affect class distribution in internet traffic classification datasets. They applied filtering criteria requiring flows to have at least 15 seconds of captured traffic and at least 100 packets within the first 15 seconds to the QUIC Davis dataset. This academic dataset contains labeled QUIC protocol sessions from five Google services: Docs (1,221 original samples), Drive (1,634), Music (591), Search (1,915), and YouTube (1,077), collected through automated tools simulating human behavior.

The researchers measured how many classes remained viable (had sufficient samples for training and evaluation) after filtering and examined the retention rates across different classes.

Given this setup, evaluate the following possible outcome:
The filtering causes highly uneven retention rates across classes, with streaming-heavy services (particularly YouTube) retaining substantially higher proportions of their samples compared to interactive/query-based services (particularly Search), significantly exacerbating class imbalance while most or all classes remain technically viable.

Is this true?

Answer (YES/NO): NO